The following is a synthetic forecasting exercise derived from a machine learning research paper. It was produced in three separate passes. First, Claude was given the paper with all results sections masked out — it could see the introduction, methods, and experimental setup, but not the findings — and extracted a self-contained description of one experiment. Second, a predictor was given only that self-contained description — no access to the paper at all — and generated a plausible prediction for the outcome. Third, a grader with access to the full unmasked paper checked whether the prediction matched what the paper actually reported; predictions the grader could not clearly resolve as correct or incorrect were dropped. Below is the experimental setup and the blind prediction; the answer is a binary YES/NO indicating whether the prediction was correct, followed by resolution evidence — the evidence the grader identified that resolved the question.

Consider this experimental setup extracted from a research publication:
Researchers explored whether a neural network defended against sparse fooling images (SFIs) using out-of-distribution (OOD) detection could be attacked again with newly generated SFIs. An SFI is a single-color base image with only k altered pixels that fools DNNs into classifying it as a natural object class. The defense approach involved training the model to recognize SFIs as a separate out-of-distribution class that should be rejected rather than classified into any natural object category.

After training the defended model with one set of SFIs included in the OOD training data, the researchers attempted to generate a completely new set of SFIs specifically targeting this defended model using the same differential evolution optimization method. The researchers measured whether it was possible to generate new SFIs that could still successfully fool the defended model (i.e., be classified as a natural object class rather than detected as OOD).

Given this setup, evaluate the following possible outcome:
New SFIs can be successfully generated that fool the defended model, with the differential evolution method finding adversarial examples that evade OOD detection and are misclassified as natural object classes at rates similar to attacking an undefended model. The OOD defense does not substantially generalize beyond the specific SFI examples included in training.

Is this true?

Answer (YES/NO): YES